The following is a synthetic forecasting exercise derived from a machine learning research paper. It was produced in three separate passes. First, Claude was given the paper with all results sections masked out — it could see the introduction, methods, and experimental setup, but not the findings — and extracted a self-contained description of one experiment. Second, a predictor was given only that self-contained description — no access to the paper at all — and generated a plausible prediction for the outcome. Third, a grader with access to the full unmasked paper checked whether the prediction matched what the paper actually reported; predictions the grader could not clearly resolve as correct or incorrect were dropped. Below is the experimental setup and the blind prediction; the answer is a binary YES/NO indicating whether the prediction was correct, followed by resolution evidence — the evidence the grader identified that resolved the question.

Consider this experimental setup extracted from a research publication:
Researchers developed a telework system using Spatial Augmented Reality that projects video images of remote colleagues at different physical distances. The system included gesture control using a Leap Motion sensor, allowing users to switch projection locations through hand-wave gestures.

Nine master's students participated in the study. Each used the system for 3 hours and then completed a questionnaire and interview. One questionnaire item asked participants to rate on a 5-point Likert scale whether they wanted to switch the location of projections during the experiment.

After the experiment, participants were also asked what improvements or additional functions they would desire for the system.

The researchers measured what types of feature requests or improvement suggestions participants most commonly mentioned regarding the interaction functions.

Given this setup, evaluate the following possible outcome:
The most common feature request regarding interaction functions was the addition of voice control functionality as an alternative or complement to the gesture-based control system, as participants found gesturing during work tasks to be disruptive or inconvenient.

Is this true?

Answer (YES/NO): NO